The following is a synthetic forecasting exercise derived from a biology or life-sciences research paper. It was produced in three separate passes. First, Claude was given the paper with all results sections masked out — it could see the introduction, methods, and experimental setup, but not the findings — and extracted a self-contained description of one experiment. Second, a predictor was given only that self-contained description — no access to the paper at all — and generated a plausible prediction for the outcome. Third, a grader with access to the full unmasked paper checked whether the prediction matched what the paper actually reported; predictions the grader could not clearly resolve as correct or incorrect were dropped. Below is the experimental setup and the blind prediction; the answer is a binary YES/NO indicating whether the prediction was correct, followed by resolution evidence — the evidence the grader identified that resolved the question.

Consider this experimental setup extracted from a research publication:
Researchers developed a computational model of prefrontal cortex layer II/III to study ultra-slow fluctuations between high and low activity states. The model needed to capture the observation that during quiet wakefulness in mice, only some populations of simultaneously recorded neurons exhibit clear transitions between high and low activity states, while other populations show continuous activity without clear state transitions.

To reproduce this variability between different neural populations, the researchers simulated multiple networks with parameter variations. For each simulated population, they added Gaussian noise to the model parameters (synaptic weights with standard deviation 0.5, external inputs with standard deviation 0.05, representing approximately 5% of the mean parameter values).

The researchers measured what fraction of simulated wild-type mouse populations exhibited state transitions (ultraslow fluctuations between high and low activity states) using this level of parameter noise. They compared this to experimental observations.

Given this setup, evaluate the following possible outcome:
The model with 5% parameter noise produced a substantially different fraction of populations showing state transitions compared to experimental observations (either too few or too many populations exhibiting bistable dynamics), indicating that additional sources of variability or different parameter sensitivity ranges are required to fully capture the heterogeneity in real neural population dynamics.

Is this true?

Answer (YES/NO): NO